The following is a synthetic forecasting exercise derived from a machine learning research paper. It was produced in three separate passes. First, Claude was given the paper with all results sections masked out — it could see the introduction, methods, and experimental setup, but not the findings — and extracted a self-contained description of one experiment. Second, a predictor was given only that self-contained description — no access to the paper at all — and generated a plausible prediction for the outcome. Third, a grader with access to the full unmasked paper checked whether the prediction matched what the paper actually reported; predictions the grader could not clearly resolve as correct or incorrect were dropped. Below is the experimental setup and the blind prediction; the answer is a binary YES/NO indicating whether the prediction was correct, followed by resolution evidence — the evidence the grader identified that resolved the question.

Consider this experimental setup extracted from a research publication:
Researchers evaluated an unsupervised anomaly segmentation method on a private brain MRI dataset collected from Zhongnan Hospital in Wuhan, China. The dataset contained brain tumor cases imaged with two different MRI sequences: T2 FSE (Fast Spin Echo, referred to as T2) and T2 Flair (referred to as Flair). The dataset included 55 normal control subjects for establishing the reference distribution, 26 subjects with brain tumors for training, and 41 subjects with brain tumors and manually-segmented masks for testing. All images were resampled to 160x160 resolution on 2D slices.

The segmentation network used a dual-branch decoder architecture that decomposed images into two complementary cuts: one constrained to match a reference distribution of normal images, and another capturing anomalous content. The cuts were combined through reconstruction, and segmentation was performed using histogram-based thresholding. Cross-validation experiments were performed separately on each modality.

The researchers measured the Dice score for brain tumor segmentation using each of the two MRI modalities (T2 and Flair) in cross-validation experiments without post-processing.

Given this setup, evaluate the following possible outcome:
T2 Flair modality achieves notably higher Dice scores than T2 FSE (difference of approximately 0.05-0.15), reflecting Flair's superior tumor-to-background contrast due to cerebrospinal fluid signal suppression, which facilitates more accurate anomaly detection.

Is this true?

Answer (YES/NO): NO